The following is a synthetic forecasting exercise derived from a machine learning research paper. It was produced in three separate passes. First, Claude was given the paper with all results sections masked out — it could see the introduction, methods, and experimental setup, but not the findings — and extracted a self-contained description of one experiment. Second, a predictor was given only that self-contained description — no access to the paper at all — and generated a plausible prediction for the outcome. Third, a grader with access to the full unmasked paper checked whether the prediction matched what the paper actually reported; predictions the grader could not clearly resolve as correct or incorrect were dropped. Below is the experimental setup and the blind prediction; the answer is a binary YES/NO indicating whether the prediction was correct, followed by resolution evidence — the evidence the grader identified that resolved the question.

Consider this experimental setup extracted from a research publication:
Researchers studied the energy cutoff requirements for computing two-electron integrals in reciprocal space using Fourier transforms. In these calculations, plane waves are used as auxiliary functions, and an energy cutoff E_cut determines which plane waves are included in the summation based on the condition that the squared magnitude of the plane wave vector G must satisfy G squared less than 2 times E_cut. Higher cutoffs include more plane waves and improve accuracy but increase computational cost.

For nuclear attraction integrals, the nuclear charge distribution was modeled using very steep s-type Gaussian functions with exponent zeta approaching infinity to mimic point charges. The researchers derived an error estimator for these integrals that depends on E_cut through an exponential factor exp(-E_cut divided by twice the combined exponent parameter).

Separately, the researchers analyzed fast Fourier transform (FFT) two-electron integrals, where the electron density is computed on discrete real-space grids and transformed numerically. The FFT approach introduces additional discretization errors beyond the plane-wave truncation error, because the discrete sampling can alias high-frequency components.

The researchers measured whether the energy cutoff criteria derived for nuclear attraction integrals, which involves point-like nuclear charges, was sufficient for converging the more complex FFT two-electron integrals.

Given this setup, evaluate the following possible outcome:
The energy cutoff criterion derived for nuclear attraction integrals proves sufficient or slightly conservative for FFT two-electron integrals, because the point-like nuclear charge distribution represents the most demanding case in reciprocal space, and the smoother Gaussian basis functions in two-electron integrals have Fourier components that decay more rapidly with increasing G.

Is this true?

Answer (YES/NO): YES